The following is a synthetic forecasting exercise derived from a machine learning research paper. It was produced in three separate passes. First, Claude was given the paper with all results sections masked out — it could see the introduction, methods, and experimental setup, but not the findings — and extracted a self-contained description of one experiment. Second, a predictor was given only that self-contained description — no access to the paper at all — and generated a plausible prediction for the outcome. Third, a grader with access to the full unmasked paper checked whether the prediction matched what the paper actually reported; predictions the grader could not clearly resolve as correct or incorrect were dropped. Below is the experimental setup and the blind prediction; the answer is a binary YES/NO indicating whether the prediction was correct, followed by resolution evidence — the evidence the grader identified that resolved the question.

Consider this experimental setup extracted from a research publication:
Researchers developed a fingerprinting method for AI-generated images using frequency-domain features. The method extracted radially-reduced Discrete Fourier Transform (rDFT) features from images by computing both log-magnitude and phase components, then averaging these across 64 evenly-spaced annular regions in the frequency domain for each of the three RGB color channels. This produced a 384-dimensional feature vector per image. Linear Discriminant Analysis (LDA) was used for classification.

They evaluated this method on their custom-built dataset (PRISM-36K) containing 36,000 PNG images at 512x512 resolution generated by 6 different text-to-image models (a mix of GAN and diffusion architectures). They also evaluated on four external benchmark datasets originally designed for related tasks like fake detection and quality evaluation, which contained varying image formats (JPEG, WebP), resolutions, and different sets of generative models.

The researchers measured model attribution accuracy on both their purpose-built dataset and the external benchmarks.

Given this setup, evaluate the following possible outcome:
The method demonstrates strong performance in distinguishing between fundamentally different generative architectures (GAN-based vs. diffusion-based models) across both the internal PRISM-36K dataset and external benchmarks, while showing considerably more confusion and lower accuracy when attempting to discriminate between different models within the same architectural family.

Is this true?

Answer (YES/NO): NO